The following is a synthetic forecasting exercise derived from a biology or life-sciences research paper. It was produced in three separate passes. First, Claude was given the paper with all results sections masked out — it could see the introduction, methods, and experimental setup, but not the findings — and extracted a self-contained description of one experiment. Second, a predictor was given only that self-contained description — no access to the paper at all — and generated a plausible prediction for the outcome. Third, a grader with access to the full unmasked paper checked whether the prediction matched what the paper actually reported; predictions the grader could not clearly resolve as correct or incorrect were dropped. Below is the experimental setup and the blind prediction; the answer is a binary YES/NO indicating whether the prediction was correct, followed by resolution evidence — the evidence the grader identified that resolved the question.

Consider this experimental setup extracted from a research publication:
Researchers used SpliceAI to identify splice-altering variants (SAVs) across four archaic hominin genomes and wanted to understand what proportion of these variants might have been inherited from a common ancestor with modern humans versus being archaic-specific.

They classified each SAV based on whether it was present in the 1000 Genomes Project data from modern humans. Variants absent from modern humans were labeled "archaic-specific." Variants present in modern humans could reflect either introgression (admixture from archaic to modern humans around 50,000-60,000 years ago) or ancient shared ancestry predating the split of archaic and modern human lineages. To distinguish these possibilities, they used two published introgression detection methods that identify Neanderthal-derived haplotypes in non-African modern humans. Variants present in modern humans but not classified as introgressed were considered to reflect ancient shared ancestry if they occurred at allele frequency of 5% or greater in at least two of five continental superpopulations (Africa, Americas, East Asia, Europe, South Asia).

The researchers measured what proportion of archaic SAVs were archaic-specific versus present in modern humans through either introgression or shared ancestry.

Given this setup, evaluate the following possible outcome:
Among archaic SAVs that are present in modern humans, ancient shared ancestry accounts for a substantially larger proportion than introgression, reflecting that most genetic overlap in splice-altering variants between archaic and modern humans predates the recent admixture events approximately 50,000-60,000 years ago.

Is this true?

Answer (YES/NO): YES